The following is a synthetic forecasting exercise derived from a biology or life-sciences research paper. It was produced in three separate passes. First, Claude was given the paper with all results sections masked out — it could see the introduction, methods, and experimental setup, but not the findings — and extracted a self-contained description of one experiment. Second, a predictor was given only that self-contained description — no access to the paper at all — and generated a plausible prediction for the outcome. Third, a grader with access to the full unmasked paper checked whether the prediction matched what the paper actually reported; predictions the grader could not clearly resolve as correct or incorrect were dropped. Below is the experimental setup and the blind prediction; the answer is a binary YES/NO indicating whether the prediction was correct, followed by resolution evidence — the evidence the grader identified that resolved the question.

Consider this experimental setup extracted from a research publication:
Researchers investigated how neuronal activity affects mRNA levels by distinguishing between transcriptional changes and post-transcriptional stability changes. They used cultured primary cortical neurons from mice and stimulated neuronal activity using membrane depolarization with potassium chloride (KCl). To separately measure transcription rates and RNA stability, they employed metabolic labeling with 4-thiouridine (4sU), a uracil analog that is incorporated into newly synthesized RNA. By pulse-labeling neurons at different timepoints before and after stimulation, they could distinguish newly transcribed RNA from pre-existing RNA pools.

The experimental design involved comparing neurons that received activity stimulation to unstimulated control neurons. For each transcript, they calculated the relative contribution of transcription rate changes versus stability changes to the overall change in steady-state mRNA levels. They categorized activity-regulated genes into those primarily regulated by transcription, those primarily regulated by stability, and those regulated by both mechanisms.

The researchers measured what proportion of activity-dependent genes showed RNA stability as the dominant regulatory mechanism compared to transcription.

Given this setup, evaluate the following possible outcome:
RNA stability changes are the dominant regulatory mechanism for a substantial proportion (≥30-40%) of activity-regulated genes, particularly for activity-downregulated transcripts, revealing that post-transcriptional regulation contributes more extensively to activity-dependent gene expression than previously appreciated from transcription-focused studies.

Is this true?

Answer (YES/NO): NO